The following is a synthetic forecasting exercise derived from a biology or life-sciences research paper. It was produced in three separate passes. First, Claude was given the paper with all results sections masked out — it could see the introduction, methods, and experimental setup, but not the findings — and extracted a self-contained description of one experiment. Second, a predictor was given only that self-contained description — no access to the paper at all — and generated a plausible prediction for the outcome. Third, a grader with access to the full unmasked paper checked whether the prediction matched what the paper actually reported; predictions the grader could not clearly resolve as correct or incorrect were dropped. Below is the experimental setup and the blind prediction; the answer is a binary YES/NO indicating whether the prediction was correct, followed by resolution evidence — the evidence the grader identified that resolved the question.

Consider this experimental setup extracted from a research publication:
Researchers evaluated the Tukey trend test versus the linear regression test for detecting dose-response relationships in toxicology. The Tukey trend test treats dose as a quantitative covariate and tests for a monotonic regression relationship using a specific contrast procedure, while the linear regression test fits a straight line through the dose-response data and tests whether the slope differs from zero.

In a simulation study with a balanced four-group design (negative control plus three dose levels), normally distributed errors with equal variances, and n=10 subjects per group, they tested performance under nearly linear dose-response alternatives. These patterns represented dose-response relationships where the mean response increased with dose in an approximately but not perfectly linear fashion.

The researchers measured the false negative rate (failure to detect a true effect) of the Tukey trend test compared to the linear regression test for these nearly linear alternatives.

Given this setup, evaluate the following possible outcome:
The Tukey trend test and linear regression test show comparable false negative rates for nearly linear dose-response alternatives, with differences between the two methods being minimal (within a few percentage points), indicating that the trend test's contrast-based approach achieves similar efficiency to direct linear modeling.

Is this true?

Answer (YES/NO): NO